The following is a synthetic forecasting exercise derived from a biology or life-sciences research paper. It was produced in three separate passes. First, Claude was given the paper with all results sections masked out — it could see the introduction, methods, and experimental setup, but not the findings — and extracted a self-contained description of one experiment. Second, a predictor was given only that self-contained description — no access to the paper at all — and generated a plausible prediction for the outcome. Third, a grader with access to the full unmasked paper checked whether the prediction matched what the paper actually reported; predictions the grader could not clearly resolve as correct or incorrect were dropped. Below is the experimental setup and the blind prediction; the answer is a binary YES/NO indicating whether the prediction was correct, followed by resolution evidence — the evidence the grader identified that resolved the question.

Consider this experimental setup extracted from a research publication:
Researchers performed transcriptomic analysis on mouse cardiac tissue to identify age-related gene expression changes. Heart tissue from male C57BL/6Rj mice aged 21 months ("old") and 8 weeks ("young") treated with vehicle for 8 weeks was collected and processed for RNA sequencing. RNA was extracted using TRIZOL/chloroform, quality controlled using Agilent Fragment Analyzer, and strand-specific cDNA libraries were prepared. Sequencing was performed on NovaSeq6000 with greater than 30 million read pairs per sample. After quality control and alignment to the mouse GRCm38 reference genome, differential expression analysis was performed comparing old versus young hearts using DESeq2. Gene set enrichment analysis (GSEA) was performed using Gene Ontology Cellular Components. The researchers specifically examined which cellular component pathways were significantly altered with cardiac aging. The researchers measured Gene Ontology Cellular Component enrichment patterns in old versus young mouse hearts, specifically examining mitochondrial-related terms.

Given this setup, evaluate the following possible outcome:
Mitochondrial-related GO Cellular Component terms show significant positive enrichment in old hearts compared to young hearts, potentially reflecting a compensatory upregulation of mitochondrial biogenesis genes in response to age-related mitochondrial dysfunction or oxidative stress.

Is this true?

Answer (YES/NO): NO